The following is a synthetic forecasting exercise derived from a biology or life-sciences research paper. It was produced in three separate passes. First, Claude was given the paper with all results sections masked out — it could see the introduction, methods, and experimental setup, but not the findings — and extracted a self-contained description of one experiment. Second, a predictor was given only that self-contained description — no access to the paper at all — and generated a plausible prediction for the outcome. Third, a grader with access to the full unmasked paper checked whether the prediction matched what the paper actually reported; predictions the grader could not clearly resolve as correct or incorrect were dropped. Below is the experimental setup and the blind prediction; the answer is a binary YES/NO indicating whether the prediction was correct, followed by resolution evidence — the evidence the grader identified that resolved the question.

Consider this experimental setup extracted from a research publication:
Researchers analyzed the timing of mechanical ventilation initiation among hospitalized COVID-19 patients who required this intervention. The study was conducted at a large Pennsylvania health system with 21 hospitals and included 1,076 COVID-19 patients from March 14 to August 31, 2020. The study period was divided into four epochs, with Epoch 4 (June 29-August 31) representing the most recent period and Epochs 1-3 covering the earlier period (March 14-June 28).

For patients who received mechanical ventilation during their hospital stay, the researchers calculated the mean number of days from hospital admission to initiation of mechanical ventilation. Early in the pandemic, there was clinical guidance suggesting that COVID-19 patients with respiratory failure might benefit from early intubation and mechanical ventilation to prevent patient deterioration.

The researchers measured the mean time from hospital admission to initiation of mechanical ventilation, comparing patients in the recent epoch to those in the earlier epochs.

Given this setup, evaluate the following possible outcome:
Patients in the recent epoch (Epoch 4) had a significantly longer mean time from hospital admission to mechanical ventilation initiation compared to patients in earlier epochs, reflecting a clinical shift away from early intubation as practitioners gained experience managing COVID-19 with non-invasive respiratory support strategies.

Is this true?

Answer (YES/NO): YES